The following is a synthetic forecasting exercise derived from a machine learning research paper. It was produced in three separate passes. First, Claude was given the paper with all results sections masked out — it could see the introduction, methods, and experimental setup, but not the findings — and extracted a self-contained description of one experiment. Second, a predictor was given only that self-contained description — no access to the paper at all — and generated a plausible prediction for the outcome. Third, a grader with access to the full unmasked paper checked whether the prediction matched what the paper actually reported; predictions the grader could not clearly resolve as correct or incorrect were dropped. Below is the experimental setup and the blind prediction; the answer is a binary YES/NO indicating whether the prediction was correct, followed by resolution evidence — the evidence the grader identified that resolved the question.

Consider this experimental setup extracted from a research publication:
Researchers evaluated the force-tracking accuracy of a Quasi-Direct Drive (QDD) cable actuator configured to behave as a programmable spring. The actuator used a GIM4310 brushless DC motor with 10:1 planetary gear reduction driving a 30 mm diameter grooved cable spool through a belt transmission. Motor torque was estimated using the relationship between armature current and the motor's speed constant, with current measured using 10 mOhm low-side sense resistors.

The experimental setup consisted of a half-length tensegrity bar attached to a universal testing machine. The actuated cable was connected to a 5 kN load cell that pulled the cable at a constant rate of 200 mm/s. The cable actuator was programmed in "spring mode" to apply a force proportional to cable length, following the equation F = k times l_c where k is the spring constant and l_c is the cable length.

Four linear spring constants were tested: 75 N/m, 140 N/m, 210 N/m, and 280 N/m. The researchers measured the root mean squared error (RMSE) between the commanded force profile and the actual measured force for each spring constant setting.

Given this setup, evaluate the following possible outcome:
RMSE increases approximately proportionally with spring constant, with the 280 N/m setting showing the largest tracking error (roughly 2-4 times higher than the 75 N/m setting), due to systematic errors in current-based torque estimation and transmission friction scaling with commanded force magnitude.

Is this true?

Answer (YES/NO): NO